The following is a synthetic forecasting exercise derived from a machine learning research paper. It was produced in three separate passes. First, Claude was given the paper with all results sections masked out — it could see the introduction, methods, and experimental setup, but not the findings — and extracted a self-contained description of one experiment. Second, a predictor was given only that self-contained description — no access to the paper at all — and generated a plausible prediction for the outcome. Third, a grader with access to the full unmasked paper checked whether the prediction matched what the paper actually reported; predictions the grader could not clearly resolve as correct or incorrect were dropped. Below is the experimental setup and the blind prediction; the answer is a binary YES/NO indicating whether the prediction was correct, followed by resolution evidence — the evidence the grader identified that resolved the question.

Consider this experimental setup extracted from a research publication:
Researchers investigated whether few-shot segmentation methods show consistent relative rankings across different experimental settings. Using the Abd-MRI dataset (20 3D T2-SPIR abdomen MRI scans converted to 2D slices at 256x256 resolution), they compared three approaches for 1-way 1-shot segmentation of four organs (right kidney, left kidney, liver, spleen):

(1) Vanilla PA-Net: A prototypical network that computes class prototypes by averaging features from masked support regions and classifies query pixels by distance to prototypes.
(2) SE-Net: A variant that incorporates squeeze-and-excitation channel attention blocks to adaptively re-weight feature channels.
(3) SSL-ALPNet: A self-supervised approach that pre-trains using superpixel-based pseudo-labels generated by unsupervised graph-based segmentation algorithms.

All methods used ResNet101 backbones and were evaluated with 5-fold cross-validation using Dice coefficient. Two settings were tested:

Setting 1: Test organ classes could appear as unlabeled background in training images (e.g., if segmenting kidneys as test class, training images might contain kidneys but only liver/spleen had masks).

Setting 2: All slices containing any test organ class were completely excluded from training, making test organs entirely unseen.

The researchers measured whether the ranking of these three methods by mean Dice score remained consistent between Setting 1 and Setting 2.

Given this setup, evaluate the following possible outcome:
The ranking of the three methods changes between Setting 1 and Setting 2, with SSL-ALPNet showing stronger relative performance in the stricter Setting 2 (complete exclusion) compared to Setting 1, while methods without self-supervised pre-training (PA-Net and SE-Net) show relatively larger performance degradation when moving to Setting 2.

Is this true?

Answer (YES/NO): NO